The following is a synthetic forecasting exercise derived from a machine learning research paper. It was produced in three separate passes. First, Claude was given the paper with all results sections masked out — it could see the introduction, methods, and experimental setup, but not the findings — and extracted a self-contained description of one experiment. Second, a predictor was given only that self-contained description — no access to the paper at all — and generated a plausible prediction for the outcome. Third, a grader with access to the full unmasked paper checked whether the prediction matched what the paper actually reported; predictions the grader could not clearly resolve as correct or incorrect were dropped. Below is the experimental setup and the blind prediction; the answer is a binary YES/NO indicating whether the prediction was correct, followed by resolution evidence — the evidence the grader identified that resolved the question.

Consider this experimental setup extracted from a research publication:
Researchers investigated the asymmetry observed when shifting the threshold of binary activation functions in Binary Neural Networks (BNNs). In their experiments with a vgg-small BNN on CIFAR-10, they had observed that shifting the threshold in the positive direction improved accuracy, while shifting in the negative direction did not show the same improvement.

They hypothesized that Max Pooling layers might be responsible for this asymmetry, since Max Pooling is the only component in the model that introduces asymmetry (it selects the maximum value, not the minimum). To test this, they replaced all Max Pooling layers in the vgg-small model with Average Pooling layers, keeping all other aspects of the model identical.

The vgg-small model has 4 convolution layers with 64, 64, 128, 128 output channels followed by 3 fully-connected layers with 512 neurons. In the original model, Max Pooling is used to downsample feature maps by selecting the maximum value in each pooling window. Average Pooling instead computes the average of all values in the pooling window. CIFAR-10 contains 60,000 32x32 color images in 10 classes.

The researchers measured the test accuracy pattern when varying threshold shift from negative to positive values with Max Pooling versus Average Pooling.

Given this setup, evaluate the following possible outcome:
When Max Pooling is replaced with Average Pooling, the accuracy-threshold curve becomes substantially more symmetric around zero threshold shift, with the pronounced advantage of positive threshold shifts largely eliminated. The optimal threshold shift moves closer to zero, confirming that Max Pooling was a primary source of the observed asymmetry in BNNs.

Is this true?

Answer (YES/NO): NO